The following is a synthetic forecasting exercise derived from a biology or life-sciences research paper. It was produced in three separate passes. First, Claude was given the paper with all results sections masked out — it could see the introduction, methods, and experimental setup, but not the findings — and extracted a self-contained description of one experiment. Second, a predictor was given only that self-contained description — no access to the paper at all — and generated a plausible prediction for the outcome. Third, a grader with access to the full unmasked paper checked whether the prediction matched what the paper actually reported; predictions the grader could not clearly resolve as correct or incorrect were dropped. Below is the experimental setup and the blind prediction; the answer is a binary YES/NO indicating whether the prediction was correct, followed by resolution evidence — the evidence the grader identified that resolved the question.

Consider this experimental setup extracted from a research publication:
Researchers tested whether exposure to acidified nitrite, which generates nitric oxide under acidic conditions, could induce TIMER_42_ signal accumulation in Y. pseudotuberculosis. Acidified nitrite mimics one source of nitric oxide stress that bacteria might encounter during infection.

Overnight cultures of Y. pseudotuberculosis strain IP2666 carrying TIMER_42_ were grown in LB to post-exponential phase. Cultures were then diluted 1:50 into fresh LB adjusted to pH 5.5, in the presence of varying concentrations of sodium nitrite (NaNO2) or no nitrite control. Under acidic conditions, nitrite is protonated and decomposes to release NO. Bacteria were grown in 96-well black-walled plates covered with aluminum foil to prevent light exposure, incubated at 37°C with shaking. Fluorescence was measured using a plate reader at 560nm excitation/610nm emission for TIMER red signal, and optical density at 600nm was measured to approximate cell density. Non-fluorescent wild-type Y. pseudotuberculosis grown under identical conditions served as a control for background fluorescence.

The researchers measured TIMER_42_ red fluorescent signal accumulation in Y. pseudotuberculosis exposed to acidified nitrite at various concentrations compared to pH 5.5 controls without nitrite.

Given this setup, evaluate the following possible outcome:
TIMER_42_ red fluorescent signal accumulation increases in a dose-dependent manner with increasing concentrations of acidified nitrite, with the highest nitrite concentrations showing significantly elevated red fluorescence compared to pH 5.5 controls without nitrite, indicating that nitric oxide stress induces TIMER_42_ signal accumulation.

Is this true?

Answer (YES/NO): NO